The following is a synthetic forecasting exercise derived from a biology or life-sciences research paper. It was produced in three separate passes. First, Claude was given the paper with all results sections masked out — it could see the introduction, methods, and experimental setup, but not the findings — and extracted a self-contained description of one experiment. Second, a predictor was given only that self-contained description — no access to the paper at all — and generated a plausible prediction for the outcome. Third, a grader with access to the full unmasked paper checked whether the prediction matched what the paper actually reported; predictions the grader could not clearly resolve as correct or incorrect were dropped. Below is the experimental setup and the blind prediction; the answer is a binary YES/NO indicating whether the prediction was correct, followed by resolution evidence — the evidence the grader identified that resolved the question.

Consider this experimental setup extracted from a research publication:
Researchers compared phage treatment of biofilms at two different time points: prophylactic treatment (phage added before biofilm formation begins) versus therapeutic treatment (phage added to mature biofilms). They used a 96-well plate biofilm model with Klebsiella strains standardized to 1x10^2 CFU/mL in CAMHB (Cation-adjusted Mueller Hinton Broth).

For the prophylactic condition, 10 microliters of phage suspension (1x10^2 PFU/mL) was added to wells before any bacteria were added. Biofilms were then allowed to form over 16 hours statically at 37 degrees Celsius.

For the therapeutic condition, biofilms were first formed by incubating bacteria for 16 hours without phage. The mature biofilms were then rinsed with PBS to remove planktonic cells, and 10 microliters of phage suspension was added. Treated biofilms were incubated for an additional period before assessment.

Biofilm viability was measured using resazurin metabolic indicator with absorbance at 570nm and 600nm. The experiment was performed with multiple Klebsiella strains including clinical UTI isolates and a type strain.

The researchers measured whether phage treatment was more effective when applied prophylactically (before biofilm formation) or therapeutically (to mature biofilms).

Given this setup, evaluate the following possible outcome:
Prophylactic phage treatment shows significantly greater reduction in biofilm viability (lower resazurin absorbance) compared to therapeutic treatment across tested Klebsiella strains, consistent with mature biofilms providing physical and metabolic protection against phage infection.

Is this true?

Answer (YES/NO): YES